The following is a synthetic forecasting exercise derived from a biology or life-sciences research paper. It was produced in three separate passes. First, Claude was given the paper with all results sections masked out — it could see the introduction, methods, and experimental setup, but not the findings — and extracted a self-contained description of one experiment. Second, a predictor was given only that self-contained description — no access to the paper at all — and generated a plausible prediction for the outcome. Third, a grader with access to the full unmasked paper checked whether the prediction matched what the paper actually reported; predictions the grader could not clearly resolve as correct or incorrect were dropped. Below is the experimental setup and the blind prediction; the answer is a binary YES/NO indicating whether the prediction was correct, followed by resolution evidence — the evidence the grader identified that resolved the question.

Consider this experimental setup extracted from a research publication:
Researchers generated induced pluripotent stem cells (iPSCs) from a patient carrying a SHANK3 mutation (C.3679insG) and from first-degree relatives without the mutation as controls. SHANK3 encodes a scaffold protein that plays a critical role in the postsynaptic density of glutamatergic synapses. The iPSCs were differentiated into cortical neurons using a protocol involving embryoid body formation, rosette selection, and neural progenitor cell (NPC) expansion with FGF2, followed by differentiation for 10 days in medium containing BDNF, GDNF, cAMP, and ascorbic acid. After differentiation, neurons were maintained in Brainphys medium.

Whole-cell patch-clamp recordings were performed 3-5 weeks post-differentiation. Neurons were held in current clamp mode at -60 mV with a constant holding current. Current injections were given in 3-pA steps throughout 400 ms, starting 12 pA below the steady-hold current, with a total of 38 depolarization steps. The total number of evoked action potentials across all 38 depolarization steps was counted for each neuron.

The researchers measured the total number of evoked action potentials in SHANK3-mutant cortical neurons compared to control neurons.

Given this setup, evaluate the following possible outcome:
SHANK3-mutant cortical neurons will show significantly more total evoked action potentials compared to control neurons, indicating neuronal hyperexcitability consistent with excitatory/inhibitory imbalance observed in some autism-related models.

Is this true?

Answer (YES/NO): YES